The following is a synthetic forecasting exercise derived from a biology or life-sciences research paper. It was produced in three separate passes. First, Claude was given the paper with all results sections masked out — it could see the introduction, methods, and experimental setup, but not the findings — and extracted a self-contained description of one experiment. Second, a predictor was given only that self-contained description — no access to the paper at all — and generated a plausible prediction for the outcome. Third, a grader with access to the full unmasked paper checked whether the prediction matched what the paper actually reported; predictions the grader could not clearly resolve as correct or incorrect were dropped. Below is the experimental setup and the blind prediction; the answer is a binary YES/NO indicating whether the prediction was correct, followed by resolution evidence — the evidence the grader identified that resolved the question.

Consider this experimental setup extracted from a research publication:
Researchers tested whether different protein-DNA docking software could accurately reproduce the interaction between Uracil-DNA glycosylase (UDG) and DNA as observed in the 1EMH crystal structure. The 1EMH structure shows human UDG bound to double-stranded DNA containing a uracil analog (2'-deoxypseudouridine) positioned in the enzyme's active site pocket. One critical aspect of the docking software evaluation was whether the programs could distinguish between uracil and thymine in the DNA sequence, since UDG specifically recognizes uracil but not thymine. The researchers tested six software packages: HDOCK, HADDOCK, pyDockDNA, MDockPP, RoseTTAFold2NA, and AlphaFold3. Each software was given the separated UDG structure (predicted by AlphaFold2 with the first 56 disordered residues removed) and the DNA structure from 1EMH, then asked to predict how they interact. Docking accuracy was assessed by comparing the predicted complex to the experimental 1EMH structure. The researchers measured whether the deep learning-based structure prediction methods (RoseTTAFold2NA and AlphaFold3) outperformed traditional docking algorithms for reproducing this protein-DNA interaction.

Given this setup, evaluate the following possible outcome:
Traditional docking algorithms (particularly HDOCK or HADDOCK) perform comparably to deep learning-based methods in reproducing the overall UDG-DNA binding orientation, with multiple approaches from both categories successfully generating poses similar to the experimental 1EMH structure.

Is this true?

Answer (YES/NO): NO